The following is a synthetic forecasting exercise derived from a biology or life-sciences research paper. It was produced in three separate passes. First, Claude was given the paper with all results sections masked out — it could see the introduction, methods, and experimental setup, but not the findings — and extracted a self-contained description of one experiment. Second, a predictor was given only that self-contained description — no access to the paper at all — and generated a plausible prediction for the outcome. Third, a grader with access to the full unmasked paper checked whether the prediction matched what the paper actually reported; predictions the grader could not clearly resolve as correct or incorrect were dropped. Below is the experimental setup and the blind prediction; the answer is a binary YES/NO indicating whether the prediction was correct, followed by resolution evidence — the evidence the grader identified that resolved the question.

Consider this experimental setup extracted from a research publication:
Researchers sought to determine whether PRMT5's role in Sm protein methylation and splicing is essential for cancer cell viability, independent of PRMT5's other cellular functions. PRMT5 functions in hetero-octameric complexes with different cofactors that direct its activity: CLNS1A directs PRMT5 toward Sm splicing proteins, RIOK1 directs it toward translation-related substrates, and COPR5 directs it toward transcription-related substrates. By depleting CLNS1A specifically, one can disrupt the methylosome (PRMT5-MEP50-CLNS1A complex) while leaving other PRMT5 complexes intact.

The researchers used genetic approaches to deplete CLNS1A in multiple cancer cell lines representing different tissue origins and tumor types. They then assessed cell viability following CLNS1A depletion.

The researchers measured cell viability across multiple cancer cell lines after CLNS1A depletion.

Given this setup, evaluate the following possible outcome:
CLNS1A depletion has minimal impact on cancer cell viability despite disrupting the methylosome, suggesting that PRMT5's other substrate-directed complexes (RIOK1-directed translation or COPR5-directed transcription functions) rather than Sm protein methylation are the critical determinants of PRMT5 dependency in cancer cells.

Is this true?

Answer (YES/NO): NO